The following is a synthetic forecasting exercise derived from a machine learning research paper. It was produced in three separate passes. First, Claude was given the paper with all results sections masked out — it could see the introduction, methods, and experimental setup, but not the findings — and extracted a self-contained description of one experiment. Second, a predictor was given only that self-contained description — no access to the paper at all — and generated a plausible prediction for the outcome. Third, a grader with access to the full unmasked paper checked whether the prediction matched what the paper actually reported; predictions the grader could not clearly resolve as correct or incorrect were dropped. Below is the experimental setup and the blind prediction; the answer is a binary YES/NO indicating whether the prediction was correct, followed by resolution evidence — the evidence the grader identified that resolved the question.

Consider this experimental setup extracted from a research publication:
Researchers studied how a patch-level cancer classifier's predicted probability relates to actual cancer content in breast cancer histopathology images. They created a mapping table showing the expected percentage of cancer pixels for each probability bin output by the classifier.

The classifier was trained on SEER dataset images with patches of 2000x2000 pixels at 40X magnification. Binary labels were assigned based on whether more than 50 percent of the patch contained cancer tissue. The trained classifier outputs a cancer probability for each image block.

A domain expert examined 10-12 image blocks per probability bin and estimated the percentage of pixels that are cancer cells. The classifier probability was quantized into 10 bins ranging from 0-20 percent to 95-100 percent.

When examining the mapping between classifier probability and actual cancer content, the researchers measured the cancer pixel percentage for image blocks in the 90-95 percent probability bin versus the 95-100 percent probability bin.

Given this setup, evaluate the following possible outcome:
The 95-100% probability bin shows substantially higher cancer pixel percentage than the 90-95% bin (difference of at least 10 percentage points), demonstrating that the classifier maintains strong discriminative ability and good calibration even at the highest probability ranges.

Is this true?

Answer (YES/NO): YES